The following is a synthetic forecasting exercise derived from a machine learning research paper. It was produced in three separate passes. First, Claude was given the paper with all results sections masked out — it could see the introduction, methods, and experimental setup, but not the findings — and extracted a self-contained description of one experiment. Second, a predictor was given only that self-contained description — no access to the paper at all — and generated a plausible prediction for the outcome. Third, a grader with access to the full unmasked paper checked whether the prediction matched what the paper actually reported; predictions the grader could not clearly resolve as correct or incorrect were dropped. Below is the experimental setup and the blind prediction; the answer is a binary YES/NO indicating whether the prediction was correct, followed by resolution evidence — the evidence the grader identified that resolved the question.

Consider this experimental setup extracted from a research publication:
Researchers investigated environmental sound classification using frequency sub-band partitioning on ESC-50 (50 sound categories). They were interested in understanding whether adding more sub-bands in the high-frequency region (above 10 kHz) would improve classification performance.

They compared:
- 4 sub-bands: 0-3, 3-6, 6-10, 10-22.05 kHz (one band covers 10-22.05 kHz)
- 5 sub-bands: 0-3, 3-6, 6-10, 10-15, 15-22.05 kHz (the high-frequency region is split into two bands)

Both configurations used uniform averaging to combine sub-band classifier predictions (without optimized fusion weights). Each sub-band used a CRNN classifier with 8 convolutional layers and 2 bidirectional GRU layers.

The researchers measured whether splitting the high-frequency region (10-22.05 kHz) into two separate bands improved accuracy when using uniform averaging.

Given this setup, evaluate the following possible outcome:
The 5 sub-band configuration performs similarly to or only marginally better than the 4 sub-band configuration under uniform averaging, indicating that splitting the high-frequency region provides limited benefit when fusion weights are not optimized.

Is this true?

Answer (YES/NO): NO